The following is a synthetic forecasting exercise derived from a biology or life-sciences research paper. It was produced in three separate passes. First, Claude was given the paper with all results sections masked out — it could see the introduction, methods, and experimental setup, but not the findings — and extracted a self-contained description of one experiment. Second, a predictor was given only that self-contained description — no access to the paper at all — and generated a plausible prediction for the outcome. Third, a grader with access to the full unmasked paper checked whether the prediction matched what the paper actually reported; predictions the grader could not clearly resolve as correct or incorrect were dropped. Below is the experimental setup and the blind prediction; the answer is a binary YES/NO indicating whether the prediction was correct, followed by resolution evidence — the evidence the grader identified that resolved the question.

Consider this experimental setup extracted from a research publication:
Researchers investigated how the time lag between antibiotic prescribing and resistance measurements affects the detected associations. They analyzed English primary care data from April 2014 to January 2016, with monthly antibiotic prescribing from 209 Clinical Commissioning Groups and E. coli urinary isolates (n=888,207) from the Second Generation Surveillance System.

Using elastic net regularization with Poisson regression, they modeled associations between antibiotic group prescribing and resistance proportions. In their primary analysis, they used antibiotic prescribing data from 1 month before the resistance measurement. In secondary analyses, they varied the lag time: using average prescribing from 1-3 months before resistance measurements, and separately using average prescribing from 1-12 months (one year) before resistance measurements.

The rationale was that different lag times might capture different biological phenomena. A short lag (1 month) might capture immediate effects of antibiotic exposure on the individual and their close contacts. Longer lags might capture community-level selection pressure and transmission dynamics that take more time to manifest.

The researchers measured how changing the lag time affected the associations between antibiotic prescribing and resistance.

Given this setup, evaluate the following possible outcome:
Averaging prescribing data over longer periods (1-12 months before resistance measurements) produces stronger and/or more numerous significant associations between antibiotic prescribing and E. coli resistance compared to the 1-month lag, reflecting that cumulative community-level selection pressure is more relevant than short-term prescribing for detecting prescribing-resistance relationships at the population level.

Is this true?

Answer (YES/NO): NO